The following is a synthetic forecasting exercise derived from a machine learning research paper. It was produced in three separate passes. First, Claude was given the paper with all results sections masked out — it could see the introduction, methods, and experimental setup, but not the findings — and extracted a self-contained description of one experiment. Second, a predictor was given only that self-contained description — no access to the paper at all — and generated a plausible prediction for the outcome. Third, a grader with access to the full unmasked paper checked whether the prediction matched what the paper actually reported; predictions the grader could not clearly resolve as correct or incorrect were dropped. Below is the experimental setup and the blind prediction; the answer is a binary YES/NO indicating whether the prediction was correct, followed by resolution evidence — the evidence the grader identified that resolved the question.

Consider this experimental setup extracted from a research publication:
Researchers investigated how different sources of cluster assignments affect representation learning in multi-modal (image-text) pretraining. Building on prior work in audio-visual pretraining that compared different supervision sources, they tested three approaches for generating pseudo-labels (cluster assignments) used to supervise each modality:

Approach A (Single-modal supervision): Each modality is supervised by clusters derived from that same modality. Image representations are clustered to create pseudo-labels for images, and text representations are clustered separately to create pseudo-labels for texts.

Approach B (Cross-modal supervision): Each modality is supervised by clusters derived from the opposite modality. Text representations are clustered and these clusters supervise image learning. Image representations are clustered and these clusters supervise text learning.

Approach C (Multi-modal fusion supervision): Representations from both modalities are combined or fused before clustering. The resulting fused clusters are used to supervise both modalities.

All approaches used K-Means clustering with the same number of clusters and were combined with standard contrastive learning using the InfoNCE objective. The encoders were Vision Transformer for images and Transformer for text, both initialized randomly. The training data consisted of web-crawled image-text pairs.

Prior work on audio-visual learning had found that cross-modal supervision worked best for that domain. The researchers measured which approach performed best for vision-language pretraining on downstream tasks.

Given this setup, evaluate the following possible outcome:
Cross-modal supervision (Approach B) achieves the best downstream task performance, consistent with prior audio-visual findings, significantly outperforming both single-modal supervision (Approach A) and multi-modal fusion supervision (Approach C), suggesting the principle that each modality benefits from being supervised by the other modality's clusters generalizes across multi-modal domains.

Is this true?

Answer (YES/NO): NO